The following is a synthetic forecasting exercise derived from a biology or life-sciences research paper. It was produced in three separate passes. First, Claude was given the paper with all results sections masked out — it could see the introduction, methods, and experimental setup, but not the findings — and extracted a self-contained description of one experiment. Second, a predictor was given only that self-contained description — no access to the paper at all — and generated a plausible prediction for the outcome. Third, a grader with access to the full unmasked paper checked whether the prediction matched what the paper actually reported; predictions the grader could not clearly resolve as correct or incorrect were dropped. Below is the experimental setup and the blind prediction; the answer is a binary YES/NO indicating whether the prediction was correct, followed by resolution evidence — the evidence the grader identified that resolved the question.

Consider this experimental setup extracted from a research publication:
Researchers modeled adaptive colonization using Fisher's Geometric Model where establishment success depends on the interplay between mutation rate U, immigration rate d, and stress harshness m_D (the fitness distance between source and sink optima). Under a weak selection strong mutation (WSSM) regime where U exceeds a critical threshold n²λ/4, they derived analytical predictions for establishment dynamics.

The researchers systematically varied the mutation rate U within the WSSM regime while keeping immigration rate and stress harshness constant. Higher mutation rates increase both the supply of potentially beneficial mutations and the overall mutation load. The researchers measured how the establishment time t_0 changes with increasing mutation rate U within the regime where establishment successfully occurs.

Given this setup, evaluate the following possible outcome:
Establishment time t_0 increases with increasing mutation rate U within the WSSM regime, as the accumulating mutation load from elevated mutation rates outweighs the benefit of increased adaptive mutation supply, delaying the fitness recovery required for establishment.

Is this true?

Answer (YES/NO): NO